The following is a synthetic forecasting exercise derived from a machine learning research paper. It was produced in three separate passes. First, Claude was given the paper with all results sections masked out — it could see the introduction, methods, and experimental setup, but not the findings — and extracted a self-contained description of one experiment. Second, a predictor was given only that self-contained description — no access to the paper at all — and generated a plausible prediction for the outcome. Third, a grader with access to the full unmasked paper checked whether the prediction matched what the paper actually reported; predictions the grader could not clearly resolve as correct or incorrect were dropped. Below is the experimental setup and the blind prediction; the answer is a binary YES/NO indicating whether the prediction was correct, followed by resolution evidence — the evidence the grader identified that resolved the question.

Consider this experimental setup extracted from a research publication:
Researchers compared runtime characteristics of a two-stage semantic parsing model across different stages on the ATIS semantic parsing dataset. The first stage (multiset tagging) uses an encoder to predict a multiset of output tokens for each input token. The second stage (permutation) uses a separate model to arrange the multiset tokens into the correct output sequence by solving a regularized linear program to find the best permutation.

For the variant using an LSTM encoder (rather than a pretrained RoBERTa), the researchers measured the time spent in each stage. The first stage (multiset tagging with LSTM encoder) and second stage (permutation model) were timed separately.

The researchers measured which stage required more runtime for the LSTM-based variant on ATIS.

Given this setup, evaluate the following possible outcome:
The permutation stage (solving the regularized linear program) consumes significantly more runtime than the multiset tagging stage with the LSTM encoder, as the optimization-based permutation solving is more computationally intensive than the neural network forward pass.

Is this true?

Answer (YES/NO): YES